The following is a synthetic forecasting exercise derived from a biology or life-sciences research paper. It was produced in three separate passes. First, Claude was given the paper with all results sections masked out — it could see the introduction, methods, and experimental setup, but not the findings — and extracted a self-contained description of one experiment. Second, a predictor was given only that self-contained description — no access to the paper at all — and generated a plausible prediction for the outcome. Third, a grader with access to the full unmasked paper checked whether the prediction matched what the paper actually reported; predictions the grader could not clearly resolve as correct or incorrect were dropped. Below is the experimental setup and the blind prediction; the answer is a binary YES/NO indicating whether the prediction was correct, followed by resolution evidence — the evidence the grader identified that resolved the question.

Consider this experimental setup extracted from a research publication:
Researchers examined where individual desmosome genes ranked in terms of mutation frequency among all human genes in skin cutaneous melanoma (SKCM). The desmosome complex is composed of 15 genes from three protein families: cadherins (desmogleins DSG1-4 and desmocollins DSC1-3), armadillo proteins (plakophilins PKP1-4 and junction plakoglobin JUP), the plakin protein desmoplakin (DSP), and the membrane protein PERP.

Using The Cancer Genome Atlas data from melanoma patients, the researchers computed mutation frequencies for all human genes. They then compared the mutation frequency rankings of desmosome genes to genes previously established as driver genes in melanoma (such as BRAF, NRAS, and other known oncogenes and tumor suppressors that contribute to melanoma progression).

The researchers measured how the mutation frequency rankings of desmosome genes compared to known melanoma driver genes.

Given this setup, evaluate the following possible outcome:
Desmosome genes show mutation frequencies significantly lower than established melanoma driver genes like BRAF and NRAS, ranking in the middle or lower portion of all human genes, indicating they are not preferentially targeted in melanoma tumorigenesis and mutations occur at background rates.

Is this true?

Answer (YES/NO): NO